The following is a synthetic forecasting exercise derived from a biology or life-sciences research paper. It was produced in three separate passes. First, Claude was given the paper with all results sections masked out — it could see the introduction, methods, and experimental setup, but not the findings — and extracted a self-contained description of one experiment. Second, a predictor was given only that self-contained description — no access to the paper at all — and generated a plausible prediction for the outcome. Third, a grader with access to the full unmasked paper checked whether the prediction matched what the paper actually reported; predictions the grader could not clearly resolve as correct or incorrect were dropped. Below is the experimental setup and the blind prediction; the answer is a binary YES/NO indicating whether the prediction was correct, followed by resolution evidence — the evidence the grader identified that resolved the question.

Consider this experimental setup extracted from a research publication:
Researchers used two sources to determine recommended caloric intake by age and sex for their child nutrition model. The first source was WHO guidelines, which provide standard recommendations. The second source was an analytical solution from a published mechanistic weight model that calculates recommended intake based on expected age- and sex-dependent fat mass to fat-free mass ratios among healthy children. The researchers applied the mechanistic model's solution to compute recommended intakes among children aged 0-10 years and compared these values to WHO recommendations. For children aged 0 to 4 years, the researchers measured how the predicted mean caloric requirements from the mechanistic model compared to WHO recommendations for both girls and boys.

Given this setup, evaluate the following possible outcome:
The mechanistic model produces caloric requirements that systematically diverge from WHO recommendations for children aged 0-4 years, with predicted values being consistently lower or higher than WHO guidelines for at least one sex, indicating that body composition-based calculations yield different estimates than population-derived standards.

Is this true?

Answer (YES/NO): YES